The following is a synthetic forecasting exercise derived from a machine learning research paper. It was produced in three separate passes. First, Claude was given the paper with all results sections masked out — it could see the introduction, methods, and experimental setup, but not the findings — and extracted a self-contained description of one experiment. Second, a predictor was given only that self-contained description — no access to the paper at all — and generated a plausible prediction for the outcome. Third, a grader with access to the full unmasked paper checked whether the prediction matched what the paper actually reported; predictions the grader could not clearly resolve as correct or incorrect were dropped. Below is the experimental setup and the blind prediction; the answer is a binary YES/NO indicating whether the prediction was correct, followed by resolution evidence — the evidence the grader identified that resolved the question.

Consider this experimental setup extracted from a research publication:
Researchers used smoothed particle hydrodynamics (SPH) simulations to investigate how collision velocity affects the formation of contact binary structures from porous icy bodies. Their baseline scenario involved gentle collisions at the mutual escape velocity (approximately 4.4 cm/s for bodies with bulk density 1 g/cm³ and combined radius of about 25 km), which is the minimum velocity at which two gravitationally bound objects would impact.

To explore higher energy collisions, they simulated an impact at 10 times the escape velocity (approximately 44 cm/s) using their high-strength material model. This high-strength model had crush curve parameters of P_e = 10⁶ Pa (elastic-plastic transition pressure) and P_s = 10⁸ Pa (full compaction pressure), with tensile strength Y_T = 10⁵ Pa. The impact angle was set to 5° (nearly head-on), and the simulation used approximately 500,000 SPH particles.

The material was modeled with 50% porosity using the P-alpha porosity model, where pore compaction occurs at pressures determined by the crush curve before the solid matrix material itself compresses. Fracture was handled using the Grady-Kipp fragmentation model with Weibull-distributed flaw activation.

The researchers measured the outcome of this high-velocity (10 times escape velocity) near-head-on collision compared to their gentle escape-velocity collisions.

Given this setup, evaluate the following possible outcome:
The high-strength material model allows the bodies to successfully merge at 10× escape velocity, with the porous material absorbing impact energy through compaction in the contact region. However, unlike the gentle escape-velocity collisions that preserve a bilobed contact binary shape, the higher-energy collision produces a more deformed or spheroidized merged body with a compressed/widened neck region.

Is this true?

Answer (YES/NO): YES